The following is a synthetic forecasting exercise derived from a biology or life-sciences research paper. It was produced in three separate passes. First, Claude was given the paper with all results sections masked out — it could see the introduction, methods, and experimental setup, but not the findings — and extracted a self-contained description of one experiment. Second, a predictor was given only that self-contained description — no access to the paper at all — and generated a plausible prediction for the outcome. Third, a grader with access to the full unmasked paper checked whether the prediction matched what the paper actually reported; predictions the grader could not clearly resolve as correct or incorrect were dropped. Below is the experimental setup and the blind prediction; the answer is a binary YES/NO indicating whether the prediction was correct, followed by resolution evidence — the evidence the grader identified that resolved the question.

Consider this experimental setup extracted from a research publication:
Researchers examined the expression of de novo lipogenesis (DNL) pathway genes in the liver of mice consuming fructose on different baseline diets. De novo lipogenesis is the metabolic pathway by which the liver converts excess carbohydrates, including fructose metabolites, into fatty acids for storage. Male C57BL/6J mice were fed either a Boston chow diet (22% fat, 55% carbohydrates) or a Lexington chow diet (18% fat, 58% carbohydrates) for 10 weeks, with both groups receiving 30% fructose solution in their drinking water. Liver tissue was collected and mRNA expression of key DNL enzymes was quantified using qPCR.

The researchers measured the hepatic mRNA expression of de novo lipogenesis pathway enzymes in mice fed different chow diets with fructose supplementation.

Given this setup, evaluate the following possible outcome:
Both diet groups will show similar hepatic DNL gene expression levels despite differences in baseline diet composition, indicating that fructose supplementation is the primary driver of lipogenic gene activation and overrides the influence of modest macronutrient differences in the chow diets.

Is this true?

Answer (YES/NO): NO